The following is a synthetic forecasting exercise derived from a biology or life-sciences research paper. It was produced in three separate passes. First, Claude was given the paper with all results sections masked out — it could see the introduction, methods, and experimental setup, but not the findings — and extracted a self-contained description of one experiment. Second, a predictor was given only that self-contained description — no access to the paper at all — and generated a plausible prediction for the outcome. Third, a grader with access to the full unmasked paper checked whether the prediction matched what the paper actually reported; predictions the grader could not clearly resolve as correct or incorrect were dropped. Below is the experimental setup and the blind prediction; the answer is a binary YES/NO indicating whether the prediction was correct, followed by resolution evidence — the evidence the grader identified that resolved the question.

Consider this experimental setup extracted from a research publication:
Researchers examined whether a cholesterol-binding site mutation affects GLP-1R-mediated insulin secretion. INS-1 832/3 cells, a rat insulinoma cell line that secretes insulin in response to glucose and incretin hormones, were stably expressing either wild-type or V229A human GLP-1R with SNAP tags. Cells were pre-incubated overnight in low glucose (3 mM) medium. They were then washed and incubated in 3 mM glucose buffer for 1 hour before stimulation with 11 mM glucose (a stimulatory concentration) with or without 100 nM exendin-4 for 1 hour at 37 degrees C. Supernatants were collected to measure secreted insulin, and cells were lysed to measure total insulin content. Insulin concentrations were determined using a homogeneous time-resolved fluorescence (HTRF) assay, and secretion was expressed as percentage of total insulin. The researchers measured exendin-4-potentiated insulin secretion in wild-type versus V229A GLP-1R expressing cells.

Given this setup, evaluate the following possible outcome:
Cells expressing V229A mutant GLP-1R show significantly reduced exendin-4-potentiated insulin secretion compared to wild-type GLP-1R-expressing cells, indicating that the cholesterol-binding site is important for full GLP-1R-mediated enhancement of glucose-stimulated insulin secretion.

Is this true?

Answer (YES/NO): NO